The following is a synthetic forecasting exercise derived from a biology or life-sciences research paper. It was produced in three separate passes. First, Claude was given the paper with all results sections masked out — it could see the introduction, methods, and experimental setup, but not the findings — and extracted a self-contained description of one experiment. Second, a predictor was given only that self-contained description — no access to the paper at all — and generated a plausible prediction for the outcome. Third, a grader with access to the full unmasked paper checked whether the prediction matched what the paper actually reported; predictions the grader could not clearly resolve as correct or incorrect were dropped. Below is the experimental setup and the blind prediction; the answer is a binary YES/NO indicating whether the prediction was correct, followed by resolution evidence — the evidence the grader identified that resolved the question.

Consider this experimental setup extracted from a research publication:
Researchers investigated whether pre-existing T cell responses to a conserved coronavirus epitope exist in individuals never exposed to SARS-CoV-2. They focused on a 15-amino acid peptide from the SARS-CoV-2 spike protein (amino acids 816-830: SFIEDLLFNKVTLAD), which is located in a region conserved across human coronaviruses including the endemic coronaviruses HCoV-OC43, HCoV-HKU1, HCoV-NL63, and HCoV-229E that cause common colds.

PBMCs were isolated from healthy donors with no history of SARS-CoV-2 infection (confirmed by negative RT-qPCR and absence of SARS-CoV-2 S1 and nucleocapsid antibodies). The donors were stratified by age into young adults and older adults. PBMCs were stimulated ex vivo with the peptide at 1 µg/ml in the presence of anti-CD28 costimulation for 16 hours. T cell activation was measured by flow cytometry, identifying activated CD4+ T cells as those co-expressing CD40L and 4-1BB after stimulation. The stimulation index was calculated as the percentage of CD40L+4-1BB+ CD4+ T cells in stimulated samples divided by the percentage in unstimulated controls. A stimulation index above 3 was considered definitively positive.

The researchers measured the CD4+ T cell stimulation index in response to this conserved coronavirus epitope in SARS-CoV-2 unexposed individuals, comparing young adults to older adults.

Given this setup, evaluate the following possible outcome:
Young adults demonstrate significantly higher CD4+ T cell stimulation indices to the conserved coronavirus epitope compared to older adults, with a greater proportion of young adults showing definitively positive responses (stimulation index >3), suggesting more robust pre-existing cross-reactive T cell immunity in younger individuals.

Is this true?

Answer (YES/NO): YES